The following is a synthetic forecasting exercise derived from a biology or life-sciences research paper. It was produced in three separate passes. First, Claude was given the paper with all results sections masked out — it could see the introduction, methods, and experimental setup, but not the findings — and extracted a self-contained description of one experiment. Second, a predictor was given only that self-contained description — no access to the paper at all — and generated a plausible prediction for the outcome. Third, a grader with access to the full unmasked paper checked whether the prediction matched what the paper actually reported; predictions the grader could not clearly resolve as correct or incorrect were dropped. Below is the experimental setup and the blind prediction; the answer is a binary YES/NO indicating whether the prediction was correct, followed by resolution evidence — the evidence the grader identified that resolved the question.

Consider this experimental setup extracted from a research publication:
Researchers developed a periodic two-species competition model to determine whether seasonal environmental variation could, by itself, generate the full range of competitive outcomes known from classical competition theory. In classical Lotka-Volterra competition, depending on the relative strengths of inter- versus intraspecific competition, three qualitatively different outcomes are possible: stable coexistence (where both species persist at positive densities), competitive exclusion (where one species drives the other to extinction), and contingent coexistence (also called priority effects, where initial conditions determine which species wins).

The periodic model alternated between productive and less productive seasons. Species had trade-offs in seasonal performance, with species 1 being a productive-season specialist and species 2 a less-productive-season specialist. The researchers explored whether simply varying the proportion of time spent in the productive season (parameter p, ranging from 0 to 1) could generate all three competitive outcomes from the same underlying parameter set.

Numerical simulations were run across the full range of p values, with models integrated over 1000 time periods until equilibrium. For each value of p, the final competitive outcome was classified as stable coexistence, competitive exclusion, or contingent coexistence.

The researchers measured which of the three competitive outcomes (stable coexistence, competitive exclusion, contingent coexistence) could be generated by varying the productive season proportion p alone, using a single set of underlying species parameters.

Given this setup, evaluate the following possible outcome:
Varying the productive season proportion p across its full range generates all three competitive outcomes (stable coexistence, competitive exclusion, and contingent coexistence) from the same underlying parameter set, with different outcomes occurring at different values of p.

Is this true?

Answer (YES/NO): NO